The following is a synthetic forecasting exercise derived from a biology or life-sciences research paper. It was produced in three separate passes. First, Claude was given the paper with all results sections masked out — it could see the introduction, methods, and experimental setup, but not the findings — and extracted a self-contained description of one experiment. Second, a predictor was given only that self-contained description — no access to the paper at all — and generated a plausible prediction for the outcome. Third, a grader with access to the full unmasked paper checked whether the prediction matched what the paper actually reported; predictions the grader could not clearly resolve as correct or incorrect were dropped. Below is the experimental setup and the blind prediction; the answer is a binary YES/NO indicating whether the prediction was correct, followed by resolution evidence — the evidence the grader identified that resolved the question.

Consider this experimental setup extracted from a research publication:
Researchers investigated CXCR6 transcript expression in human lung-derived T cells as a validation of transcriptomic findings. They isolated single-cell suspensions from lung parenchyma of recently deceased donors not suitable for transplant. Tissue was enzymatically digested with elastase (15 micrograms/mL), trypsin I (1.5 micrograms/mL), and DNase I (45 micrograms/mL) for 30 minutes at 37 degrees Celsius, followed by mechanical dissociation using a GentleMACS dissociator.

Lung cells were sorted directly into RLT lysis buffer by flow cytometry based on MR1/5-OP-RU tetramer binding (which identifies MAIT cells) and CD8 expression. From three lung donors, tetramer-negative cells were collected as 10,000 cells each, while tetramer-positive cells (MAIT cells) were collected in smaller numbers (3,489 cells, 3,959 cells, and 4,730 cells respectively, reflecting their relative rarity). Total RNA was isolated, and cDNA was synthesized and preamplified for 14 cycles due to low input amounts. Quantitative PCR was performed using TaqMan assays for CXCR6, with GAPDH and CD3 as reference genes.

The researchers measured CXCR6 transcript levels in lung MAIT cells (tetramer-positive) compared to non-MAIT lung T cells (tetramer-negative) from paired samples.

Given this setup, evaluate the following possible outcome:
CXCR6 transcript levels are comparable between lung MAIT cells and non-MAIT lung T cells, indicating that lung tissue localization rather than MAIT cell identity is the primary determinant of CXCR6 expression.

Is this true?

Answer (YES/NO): NO